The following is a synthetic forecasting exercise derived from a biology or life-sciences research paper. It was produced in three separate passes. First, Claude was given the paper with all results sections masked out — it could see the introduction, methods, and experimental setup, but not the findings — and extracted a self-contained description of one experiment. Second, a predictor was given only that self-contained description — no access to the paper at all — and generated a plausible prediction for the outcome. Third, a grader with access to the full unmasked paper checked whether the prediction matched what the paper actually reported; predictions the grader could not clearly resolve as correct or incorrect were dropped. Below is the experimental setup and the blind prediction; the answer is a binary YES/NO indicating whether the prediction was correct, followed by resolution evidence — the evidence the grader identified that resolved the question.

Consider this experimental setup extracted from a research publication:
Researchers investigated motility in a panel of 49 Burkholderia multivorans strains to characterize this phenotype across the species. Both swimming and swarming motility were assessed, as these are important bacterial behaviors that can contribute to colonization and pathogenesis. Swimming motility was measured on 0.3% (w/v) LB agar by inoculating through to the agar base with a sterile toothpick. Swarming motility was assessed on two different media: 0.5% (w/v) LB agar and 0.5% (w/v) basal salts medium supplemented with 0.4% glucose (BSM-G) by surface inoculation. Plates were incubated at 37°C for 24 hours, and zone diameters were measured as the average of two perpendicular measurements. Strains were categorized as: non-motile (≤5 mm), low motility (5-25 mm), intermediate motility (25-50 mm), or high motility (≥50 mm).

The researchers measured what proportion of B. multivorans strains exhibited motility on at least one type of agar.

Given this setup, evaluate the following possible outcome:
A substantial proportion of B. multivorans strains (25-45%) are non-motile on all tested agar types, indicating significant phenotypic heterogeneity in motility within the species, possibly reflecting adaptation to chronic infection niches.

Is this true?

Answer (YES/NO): NO